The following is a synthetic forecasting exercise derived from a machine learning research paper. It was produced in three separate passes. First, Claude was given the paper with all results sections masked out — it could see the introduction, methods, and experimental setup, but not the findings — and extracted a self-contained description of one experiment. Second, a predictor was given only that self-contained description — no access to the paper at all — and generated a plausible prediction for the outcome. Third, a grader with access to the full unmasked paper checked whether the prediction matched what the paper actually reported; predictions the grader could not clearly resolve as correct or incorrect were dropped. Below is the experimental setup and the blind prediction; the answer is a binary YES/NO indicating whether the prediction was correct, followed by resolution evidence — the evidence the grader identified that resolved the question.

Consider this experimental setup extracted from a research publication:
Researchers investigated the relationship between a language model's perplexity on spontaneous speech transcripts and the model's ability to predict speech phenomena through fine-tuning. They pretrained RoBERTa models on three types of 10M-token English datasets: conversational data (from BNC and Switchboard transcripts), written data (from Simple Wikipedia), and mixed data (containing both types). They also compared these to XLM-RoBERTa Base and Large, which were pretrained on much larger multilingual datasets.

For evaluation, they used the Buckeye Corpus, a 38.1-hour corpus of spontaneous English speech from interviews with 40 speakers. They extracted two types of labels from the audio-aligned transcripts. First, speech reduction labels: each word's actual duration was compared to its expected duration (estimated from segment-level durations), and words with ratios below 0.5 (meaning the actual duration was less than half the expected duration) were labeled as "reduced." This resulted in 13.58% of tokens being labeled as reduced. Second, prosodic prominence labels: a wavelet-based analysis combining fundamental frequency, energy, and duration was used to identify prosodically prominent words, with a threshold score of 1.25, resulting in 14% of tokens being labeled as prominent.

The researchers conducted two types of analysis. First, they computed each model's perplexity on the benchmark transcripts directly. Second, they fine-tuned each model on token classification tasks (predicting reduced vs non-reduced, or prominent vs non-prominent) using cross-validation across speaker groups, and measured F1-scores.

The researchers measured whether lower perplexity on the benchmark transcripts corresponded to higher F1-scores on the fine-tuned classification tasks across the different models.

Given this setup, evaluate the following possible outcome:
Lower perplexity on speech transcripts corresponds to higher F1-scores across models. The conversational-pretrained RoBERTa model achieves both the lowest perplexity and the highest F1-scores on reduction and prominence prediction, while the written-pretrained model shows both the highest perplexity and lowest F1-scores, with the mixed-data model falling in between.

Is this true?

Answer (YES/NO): NO